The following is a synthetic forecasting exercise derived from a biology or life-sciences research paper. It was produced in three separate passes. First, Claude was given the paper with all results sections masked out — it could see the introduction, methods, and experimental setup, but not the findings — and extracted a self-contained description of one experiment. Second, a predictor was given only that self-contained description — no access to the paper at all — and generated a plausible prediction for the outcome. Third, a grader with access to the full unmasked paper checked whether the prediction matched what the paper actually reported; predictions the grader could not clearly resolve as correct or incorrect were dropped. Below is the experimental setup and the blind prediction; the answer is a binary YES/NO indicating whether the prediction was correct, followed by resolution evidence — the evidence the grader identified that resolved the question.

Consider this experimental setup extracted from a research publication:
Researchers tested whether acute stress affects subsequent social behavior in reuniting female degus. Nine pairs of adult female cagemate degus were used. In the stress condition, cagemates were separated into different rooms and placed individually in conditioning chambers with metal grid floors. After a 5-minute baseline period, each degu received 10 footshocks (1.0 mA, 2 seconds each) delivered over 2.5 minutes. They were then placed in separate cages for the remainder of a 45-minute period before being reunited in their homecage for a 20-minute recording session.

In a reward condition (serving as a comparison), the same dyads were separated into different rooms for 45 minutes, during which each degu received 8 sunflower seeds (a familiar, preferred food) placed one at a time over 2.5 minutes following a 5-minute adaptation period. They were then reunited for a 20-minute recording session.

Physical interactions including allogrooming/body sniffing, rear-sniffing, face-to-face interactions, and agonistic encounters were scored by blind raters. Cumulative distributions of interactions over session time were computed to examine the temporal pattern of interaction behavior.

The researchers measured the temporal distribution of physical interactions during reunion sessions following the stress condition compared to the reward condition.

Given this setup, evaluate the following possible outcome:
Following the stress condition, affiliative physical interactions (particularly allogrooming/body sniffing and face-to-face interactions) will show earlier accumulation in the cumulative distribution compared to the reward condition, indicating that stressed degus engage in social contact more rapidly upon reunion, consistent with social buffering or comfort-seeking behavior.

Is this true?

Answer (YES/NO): YES